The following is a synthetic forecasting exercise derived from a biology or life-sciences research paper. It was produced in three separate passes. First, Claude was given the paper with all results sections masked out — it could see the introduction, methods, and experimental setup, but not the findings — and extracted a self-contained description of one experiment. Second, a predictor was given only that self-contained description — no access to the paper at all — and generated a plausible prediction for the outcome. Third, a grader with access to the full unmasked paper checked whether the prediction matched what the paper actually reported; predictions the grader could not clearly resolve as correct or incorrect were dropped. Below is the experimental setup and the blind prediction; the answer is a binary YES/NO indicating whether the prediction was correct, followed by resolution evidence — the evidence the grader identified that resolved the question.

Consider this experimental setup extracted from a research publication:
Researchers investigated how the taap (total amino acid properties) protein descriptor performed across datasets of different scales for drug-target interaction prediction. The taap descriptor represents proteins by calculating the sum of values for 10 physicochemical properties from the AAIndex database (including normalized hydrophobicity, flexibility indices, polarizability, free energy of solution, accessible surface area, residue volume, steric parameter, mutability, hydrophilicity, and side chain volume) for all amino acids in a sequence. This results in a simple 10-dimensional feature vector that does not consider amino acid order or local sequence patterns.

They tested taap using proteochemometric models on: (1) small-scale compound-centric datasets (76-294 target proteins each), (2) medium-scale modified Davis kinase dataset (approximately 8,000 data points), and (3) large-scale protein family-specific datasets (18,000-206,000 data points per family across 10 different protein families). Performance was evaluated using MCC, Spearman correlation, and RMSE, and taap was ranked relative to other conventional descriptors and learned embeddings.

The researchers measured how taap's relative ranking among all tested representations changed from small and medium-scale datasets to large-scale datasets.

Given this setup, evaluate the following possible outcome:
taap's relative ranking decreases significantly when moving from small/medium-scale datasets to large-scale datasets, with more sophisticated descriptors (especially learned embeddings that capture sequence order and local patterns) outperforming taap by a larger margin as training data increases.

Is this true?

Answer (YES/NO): NO